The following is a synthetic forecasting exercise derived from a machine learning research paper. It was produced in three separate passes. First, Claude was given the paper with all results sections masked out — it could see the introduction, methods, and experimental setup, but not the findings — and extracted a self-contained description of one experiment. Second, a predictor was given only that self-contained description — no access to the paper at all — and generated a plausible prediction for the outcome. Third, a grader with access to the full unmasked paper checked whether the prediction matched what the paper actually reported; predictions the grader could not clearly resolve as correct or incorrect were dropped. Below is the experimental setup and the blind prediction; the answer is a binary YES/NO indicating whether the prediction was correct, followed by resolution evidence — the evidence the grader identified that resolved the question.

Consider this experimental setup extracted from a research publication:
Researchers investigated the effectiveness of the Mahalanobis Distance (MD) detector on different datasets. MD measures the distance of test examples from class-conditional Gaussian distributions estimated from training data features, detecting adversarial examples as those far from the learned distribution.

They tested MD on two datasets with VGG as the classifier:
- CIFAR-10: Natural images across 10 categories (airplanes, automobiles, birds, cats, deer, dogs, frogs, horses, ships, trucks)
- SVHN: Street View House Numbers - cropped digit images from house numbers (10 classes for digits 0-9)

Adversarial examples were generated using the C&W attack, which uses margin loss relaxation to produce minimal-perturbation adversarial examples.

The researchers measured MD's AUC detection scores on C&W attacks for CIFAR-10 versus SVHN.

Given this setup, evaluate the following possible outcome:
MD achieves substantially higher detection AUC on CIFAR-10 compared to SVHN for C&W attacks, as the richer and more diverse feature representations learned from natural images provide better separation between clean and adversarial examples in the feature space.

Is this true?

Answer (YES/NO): NO